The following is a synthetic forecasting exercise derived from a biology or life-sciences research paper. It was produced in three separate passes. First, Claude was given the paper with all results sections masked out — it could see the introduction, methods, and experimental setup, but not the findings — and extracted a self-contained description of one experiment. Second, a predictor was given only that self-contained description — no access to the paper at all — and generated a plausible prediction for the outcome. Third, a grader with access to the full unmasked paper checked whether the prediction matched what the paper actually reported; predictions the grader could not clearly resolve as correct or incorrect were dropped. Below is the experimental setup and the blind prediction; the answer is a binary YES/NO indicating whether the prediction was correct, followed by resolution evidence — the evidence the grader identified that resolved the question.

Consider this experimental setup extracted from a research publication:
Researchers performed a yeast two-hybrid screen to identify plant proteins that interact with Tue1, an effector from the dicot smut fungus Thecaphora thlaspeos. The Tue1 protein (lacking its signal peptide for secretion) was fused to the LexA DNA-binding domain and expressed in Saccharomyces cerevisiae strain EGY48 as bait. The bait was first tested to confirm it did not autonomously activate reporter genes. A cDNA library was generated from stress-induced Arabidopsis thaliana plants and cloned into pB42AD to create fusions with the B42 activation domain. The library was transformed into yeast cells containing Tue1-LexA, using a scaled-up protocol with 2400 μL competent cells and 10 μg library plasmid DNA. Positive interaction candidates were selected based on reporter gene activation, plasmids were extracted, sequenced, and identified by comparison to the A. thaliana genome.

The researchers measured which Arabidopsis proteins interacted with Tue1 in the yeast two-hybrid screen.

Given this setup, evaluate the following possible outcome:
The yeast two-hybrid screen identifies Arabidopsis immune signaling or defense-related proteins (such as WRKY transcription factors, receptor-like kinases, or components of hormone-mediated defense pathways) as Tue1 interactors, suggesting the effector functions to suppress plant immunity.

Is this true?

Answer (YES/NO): YES